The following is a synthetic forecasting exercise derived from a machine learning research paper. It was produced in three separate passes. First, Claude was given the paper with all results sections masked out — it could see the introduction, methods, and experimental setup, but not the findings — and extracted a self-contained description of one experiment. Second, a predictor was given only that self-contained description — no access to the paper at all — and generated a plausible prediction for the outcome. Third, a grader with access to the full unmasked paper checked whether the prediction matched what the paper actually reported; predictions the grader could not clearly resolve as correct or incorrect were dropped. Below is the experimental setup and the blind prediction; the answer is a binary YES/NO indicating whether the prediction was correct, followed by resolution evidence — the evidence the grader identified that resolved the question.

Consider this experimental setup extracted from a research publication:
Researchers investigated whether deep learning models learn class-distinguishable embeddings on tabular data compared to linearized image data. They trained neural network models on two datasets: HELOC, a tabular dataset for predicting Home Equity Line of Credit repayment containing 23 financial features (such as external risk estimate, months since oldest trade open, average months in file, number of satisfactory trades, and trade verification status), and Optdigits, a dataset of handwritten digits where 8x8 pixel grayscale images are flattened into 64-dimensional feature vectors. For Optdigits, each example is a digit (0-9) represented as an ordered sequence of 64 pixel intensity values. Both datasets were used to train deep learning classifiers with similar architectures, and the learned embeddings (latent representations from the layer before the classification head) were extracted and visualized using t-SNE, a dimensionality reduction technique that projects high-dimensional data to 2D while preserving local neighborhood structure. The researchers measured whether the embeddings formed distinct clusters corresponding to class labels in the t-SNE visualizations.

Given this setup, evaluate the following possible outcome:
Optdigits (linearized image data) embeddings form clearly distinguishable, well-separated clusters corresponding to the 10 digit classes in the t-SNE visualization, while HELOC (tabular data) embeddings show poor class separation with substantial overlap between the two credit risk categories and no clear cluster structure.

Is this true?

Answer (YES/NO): YES